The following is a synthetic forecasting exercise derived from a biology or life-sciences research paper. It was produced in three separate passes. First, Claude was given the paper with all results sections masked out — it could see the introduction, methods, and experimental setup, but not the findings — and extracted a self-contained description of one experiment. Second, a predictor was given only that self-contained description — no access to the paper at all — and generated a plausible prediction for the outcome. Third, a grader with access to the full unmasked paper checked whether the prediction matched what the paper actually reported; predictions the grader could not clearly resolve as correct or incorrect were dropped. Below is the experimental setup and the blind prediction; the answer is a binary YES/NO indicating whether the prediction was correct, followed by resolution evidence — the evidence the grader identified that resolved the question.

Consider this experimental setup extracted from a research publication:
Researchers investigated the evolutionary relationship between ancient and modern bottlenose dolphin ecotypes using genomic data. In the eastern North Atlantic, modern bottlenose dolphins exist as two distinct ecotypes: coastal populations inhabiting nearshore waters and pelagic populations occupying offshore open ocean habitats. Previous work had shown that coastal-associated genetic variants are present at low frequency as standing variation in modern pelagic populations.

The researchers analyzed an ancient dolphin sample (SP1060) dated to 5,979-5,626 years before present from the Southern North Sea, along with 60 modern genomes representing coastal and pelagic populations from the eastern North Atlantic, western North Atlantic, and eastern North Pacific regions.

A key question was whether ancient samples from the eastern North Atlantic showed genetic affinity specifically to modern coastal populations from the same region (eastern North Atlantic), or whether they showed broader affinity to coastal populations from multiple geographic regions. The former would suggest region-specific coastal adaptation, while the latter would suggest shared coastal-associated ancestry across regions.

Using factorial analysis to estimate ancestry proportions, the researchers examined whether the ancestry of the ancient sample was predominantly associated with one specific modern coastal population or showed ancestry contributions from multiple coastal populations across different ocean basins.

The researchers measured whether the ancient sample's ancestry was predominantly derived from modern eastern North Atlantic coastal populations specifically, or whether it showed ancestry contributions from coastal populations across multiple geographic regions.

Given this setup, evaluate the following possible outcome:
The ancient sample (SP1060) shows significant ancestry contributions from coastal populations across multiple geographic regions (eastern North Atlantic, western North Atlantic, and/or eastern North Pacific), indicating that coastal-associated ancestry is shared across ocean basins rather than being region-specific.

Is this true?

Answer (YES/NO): YES